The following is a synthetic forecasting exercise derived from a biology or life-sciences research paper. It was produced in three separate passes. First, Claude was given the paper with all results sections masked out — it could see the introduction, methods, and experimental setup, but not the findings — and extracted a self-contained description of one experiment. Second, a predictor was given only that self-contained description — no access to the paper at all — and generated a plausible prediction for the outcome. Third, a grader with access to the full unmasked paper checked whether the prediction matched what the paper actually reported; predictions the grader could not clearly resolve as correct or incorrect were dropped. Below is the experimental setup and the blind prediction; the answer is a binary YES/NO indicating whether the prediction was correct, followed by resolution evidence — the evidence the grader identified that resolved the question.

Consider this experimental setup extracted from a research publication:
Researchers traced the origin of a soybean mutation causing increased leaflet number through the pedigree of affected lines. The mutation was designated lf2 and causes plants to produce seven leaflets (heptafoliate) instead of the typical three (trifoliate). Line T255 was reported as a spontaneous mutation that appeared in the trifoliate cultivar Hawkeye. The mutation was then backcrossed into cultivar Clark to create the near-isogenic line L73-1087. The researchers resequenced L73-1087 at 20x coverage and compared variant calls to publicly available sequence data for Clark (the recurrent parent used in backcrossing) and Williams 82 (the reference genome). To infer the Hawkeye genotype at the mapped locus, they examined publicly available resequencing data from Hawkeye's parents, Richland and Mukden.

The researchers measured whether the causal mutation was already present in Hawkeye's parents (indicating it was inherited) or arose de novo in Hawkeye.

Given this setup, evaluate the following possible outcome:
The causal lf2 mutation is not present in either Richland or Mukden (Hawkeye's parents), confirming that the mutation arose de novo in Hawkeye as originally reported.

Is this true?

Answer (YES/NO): YES